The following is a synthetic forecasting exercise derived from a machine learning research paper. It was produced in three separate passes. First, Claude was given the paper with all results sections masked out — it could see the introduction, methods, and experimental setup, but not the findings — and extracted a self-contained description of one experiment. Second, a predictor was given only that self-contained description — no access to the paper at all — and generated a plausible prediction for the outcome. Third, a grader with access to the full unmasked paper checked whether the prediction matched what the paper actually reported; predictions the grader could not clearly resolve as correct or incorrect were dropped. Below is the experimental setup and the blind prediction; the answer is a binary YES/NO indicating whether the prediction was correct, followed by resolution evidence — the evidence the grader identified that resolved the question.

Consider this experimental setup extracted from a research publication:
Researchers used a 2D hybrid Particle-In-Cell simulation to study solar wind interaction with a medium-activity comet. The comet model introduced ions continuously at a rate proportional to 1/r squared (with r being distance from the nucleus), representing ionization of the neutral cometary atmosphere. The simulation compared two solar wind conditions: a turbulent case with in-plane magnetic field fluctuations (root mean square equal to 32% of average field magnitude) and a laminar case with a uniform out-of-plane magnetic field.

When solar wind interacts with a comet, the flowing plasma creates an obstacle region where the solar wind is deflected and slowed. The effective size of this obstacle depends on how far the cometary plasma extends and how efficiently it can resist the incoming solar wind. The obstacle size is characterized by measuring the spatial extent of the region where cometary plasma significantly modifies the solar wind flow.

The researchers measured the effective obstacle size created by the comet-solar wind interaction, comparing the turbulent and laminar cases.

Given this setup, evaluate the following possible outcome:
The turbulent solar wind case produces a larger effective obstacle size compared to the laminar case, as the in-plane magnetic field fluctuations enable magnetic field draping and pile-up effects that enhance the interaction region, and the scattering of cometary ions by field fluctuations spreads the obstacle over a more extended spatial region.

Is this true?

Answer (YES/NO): NO